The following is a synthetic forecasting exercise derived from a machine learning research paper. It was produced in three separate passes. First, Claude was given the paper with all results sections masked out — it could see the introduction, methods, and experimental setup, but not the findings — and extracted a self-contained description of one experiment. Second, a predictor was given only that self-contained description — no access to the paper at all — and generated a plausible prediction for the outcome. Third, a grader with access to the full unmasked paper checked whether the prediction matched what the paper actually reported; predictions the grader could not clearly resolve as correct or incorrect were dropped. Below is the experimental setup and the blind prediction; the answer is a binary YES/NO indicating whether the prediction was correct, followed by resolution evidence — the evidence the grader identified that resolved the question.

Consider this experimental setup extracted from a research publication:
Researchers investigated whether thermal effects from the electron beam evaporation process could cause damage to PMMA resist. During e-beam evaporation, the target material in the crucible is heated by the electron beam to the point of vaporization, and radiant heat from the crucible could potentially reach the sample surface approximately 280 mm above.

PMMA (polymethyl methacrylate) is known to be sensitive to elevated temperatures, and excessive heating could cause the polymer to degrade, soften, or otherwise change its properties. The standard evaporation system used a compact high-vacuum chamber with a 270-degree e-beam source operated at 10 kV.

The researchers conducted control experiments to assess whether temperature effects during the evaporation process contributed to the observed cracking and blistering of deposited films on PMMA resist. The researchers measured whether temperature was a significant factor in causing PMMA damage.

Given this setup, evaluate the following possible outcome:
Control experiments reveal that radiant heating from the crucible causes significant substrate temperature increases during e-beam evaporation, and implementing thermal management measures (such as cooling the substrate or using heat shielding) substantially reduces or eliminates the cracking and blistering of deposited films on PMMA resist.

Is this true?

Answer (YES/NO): NO